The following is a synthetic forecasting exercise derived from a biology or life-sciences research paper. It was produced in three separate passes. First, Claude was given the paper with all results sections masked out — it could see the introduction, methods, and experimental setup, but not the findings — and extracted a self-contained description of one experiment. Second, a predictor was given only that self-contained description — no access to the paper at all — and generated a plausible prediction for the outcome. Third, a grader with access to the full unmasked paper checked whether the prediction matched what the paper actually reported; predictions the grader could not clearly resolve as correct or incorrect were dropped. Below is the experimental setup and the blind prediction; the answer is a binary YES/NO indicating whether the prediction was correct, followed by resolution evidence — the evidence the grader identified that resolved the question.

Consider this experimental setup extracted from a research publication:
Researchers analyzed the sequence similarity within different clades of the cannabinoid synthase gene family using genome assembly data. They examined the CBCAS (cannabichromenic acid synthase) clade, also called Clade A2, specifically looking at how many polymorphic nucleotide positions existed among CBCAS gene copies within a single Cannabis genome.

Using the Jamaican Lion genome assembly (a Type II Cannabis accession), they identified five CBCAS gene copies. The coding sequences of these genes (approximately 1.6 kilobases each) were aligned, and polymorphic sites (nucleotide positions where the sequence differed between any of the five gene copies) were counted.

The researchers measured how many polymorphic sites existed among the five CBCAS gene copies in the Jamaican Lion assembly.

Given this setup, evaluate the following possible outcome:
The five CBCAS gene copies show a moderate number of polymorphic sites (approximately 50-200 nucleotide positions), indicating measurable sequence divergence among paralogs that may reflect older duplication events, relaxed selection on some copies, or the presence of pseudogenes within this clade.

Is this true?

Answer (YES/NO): NO